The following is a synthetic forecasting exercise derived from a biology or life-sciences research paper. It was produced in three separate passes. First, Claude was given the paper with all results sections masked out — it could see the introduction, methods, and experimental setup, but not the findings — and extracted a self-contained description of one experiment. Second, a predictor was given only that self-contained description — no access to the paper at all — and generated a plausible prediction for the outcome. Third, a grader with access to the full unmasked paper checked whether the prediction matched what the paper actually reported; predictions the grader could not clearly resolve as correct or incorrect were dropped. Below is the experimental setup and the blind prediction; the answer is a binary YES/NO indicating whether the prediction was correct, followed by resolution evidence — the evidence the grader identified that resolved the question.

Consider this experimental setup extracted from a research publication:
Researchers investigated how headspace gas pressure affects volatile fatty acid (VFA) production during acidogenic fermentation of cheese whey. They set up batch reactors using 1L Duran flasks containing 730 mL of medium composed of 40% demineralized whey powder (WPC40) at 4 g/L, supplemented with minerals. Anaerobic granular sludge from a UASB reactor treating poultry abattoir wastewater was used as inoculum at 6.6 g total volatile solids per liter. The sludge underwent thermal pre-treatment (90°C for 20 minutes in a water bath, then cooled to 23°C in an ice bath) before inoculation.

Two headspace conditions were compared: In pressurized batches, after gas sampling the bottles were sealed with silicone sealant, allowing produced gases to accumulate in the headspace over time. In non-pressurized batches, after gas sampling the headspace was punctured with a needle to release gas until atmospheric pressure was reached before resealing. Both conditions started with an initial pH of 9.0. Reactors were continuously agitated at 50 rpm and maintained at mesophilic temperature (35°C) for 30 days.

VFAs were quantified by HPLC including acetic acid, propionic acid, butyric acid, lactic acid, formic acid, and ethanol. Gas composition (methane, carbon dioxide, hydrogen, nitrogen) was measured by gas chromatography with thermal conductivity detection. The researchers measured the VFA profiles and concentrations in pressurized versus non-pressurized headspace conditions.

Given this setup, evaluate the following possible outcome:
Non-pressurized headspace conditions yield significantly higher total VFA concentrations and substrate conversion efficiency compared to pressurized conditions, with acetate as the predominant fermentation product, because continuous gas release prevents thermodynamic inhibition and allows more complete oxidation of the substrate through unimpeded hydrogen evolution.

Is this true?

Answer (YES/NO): YES